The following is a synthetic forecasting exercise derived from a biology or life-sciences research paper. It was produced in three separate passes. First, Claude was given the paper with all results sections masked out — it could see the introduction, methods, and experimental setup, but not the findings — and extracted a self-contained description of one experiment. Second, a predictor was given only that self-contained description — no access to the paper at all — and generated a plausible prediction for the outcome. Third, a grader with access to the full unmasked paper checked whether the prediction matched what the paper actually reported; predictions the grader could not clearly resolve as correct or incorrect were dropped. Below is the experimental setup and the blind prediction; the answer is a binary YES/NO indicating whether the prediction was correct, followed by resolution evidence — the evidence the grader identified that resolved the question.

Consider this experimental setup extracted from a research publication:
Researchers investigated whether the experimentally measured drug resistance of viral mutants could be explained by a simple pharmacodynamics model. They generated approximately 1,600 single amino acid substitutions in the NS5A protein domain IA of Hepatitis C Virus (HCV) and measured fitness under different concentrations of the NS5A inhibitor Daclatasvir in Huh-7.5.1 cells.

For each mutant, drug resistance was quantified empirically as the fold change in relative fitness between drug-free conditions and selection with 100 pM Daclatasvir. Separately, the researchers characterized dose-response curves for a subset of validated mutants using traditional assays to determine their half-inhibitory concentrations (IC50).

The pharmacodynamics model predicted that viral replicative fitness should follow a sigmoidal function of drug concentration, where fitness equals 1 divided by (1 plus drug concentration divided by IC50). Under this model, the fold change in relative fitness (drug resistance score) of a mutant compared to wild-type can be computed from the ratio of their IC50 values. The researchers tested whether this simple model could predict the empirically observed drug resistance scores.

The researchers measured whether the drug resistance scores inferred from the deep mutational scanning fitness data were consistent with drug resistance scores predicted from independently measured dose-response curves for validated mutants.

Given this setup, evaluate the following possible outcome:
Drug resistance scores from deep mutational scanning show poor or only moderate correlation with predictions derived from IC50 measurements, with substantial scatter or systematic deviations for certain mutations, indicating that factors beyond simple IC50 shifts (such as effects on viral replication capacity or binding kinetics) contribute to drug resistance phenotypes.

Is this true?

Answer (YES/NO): NO